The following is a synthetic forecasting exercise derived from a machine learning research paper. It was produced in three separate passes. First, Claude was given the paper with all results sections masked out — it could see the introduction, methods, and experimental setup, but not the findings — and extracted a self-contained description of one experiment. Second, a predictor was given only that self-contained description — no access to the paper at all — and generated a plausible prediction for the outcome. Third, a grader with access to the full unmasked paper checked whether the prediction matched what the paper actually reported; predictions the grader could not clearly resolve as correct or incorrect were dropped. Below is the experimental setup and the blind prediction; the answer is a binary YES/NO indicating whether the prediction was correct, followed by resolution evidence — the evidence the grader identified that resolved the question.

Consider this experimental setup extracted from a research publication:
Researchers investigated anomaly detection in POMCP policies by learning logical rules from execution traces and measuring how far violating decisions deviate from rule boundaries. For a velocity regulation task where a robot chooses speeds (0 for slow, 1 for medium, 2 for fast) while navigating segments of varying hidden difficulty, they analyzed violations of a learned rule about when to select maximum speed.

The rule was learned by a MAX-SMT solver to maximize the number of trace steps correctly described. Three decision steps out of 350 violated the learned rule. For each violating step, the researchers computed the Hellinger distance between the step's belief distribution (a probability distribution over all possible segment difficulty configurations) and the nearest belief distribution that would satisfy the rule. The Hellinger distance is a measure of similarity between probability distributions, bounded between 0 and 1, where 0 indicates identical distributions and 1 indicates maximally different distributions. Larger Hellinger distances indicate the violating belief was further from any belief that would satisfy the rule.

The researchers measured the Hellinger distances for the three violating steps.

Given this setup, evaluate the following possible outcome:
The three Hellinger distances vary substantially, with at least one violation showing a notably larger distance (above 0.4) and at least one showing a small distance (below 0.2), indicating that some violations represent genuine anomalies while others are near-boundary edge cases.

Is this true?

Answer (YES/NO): NO